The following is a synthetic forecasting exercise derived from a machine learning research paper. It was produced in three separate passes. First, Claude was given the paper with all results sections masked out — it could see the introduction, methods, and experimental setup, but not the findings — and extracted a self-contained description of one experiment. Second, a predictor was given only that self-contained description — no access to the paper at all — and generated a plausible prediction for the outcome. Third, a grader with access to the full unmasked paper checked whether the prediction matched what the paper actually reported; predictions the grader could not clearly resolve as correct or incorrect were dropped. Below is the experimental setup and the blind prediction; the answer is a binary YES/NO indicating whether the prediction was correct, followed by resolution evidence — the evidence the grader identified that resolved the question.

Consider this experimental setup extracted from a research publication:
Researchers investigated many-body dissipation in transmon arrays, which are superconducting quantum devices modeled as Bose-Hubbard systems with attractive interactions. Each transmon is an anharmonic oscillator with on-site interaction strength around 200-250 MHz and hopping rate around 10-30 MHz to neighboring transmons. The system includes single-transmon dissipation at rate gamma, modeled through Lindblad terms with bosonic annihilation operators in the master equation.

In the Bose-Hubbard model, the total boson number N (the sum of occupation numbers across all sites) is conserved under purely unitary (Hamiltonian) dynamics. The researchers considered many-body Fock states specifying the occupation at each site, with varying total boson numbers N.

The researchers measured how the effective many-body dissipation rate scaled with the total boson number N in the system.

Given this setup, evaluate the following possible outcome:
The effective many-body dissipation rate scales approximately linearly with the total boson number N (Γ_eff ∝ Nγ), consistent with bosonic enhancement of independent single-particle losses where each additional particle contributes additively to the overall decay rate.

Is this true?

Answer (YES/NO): YES